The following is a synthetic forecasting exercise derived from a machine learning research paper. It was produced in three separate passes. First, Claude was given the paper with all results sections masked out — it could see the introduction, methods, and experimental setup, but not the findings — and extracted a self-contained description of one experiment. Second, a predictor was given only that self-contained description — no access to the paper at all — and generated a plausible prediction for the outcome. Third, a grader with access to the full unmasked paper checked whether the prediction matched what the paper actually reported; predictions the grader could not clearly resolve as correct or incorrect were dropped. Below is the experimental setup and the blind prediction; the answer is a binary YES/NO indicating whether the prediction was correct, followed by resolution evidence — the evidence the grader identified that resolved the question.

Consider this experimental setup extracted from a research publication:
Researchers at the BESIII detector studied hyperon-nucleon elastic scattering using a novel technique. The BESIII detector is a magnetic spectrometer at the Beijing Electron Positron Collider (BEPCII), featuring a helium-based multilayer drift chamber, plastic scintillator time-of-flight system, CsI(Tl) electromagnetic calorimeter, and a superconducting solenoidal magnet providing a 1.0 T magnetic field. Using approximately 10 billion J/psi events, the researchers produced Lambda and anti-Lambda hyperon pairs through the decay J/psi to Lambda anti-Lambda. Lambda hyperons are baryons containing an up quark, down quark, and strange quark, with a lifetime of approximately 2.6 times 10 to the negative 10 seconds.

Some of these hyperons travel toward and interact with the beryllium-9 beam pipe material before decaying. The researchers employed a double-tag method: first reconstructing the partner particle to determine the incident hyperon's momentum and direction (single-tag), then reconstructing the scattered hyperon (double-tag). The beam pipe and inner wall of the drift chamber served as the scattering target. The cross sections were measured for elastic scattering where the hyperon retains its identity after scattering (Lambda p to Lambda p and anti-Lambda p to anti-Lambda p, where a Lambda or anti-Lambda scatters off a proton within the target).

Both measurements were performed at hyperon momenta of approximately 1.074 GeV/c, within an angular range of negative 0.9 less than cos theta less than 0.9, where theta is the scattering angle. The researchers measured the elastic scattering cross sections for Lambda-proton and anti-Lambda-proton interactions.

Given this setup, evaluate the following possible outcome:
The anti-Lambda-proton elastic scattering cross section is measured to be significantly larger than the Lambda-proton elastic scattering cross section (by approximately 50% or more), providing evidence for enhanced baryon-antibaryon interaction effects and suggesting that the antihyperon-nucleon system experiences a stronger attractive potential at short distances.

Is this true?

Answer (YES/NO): NO